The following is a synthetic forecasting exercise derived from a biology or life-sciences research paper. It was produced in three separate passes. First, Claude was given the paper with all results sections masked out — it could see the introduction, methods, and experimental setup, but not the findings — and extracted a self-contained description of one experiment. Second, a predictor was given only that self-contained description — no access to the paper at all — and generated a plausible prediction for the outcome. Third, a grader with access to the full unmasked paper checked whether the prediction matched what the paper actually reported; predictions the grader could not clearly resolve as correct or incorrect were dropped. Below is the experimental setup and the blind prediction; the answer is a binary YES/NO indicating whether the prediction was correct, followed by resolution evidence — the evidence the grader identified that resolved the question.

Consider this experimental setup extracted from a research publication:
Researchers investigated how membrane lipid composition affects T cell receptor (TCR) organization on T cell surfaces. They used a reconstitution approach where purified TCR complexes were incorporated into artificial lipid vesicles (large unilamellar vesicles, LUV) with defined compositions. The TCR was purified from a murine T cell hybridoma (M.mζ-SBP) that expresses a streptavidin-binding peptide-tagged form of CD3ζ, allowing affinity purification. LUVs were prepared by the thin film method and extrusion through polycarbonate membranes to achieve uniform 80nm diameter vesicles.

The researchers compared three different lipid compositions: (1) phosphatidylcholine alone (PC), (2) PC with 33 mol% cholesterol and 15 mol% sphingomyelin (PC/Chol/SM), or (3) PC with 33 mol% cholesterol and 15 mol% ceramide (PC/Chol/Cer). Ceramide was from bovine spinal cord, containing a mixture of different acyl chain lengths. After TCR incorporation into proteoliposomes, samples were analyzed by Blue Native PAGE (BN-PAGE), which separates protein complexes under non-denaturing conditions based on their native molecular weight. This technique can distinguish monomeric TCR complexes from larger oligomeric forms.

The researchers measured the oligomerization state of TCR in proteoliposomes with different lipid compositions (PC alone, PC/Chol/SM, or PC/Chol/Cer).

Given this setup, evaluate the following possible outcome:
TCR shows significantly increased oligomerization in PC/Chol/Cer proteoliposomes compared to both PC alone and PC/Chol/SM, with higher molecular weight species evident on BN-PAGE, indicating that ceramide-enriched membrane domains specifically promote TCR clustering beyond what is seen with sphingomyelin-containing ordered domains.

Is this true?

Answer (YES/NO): NO